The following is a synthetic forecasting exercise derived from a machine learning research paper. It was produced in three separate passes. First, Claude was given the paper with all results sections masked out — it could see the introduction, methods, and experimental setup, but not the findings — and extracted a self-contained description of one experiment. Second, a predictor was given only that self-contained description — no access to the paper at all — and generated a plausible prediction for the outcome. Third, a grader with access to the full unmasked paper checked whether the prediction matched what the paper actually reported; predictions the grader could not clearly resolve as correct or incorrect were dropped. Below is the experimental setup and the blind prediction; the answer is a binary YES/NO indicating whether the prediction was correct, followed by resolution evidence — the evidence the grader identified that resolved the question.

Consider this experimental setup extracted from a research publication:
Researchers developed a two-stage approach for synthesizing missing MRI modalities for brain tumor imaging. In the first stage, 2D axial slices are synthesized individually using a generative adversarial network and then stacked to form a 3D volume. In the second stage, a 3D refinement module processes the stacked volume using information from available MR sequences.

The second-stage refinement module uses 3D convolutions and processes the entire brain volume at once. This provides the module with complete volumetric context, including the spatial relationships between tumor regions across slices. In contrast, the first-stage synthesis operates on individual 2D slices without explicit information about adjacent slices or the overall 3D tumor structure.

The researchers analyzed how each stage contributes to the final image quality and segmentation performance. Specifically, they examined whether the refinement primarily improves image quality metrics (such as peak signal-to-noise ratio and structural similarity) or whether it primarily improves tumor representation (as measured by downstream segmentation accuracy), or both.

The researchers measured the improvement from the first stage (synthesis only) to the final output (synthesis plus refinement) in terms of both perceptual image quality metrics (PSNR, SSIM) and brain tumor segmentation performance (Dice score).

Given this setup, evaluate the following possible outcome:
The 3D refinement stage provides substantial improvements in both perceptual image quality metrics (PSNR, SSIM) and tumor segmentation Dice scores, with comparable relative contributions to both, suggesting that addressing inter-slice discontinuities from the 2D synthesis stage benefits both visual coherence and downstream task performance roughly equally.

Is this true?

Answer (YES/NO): NO